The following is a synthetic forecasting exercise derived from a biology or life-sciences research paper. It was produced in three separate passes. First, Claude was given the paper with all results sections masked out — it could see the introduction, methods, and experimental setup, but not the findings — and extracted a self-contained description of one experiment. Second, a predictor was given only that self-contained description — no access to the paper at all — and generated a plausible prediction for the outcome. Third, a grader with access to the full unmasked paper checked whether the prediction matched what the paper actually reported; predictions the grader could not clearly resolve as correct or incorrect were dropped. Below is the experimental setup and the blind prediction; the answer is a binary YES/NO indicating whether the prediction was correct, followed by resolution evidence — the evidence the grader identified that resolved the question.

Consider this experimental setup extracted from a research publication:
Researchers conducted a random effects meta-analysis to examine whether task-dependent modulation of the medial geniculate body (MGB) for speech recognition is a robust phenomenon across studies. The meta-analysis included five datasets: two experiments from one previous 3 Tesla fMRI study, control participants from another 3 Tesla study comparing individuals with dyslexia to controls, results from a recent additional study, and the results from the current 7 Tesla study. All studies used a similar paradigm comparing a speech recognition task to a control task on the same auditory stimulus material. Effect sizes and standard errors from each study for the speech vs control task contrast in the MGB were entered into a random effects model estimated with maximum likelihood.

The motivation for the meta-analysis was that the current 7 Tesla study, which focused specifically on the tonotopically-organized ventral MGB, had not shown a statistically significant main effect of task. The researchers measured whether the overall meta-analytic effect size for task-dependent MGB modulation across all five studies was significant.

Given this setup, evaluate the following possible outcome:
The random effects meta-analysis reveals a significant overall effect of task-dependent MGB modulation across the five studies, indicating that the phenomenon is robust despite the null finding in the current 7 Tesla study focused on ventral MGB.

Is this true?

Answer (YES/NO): YES